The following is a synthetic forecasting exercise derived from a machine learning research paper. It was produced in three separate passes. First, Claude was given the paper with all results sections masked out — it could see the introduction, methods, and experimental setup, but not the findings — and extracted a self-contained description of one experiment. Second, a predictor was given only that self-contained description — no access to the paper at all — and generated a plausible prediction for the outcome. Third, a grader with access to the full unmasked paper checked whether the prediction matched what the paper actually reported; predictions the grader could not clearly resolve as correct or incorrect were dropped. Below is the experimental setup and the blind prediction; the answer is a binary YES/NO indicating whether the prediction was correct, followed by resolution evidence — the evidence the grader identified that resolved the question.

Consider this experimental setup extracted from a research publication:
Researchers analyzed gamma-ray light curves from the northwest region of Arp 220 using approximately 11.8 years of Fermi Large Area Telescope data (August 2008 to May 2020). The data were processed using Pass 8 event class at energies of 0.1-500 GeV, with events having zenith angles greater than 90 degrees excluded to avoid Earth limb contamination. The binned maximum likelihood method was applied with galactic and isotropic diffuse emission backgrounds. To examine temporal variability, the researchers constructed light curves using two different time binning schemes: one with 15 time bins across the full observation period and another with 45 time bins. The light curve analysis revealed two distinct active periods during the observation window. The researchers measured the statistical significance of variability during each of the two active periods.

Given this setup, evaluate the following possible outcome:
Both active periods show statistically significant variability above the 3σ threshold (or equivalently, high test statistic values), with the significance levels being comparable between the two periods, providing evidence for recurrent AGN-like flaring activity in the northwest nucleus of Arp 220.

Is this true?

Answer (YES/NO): NO